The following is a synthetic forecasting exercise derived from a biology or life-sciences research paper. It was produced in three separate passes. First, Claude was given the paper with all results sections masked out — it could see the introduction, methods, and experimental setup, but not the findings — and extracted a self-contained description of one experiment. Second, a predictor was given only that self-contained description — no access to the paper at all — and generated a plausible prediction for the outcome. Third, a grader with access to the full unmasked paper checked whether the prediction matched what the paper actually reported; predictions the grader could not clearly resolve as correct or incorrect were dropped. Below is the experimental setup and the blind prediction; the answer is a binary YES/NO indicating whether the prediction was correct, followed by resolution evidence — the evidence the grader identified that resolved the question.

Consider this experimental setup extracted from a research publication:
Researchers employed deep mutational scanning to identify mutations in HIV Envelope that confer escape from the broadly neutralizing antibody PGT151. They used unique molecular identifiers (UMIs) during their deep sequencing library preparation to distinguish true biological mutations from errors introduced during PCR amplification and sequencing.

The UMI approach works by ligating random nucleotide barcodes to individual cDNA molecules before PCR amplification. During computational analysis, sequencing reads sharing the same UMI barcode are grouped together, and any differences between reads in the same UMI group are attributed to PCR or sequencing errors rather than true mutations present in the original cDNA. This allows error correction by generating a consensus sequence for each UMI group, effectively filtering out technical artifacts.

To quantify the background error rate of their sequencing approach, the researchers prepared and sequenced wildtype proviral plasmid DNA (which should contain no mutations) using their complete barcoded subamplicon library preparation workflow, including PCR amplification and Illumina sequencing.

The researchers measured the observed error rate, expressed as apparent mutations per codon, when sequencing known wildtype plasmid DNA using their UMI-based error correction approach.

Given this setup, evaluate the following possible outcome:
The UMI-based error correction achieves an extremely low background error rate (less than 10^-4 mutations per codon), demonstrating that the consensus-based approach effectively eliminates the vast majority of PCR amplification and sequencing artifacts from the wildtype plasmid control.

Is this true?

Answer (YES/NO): NO